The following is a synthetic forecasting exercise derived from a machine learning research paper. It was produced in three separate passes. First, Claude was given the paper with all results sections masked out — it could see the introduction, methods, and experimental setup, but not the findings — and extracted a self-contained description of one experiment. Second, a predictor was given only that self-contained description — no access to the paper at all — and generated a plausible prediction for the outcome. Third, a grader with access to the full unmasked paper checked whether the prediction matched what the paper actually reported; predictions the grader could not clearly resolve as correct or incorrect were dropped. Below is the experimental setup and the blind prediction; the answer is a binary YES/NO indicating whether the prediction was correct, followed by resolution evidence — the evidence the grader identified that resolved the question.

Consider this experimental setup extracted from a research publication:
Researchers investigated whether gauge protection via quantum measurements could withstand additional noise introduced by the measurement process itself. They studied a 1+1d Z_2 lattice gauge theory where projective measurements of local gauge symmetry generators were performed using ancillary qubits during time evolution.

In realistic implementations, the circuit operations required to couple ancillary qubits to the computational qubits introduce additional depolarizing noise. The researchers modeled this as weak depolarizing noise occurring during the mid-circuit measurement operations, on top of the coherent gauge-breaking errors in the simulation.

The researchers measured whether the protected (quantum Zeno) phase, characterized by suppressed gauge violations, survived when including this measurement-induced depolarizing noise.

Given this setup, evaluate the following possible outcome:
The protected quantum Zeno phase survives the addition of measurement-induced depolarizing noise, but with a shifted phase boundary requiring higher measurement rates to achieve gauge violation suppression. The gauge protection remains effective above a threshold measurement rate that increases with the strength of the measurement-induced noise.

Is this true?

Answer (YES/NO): NO